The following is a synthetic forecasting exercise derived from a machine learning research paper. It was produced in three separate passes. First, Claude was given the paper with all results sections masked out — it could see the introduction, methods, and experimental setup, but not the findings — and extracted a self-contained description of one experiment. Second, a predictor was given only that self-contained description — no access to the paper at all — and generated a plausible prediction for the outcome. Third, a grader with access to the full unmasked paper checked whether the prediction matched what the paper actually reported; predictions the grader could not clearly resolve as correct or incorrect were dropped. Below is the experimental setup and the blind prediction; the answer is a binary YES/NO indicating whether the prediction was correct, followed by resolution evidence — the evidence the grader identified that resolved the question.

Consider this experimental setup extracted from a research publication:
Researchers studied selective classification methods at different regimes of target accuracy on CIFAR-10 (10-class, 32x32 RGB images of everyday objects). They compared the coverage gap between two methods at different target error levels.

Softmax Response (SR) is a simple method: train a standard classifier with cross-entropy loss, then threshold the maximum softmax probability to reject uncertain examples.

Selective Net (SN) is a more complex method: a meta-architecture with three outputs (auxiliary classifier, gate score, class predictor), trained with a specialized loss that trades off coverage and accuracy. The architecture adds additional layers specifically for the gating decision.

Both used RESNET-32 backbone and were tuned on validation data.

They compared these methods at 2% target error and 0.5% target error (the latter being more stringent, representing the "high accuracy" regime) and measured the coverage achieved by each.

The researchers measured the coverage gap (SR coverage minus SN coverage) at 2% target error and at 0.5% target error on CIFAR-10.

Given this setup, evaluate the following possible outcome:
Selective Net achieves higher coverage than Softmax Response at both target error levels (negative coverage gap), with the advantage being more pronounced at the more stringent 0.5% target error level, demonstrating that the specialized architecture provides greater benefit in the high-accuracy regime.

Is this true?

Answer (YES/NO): NO